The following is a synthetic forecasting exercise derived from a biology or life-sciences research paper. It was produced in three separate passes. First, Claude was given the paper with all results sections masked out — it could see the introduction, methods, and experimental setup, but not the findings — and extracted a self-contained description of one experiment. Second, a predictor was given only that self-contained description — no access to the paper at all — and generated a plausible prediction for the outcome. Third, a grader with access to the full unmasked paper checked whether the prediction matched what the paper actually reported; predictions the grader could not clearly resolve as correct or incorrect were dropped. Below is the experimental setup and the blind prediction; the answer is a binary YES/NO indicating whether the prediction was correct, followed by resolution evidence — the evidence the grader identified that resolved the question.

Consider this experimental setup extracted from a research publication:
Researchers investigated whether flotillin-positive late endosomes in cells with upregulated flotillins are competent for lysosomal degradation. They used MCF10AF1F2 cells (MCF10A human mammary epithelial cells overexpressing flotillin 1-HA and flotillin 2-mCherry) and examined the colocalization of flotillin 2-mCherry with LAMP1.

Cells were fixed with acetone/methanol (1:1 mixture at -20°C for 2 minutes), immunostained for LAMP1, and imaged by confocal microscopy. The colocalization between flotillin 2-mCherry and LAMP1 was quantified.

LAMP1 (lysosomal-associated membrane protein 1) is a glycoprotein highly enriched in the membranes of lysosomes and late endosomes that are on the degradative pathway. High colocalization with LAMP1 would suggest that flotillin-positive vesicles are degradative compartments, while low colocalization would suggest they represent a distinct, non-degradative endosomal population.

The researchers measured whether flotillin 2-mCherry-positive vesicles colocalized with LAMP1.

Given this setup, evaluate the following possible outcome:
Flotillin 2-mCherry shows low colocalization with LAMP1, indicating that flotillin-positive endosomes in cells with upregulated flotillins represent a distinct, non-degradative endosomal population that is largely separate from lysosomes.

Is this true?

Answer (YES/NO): NO